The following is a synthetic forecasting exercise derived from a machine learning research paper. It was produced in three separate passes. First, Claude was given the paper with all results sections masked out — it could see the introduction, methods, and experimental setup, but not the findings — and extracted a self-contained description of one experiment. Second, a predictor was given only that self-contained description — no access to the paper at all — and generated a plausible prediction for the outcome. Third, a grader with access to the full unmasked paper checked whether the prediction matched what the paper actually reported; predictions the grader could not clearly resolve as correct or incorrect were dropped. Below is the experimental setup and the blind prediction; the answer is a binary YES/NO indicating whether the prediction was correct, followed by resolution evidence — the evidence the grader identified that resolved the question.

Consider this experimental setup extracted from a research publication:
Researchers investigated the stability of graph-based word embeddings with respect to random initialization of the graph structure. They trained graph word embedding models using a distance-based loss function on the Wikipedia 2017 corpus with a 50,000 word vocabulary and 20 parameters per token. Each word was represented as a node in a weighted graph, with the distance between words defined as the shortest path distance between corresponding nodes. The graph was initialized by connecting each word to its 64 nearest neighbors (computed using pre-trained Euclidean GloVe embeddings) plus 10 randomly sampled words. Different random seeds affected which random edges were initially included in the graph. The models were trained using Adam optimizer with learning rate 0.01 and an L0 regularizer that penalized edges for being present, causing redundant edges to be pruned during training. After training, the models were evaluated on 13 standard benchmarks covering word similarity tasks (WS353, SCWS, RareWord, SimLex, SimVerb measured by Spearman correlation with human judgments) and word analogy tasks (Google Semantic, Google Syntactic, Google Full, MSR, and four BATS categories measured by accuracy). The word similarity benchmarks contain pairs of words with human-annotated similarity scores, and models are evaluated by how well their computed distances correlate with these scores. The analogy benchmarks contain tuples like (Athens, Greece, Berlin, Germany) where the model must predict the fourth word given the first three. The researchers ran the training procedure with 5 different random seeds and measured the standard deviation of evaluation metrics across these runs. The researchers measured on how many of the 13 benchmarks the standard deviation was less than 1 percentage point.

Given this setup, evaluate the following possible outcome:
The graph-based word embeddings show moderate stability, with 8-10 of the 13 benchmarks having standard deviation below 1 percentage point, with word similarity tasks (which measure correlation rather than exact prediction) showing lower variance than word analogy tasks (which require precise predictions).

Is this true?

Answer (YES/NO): NO